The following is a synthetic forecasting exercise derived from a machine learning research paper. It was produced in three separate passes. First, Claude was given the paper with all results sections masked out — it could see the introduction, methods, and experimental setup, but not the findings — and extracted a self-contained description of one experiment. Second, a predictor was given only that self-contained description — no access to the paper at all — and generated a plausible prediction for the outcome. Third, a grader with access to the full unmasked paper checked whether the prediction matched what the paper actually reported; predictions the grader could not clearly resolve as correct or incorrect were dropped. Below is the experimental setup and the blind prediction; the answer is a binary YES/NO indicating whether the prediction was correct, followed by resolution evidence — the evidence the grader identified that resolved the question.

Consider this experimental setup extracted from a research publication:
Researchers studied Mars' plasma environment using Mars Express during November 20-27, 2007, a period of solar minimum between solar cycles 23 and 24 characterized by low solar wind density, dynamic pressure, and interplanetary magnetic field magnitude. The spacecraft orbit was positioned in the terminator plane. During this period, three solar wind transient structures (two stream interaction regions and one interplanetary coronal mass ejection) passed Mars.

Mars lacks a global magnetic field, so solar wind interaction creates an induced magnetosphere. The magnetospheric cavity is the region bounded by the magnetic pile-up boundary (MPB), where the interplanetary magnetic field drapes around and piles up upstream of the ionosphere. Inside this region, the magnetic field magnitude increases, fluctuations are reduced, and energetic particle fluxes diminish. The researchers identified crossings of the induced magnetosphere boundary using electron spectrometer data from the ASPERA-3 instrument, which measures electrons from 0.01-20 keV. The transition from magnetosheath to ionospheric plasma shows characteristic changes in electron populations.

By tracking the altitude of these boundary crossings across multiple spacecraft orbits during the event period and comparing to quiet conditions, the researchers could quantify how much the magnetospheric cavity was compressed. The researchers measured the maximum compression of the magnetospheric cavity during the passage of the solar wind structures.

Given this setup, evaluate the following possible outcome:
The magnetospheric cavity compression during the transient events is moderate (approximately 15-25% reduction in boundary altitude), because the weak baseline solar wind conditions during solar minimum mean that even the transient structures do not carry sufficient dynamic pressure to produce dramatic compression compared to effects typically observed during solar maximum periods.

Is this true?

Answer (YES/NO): NO